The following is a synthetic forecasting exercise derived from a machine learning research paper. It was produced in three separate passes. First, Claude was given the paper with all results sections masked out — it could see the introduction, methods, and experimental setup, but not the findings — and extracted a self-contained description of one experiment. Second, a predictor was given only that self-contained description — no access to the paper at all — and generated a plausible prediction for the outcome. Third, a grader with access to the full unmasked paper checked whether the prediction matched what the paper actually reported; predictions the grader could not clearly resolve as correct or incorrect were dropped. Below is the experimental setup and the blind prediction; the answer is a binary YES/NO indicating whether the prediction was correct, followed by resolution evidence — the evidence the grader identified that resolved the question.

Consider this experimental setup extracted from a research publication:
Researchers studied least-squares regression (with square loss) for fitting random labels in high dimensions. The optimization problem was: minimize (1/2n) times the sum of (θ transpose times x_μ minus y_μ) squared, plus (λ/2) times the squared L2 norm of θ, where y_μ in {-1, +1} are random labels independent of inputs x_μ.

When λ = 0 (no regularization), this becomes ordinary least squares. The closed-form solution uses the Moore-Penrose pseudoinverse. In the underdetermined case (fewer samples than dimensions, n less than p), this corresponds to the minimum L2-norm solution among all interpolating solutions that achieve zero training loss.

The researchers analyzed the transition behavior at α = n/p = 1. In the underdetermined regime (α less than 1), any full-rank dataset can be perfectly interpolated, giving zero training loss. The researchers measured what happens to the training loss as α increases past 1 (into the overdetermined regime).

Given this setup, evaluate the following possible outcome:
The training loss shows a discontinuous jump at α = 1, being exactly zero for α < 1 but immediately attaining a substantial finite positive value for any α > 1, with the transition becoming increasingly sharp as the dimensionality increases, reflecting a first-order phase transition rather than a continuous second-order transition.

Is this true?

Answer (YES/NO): NO